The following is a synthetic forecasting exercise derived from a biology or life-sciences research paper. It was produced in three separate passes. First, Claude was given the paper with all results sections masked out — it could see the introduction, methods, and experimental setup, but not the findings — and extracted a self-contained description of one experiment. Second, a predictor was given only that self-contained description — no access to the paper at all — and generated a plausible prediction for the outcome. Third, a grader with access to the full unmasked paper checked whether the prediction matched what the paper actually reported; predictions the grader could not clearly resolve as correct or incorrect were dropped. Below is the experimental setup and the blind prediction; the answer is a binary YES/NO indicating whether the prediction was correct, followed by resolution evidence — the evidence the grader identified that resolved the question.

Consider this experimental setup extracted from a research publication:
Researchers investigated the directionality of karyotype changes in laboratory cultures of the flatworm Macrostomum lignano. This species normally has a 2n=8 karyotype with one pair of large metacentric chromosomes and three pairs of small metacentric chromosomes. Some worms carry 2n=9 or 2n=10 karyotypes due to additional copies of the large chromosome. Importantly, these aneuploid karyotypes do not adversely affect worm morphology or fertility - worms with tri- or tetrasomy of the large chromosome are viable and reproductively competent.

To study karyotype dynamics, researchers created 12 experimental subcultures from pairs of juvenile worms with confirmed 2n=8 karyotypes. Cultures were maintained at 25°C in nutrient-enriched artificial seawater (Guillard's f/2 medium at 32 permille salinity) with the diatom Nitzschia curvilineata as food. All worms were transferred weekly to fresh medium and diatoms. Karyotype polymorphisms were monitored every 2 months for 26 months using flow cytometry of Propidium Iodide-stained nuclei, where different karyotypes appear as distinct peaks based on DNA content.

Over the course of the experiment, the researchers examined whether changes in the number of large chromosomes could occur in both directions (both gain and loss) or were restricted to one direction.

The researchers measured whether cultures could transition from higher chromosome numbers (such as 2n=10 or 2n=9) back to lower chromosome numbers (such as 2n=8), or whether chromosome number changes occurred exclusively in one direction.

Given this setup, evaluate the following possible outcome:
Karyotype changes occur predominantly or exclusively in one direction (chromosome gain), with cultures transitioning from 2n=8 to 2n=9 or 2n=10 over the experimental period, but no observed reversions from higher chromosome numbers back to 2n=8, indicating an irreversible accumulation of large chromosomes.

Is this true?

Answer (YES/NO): YES